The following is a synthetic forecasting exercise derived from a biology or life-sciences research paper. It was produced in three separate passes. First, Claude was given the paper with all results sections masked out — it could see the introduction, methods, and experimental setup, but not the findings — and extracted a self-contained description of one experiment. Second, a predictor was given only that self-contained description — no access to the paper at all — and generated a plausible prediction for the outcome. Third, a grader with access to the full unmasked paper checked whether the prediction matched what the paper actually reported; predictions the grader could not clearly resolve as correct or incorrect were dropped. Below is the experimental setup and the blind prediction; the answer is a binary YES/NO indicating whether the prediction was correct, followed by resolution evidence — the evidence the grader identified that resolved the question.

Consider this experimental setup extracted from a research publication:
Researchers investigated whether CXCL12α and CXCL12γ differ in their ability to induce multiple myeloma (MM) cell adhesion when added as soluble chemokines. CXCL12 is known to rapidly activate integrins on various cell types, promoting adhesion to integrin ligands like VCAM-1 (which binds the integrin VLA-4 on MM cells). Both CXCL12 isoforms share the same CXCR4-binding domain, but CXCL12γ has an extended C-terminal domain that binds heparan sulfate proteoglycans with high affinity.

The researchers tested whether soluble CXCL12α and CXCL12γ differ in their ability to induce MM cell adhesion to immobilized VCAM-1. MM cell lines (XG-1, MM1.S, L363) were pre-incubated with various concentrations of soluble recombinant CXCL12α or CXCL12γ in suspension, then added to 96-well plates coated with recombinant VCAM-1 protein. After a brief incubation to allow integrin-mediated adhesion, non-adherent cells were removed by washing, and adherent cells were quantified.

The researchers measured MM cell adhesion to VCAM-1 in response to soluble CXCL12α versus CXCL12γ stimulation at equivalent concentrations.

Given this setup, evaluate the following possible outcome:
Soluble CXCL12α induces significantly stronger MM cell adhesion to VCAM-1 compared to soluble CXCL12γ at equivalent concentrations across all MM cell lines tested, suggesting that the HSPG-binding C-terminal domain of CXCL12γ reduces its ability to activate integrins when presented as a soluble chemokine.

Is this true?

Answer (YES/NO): NO